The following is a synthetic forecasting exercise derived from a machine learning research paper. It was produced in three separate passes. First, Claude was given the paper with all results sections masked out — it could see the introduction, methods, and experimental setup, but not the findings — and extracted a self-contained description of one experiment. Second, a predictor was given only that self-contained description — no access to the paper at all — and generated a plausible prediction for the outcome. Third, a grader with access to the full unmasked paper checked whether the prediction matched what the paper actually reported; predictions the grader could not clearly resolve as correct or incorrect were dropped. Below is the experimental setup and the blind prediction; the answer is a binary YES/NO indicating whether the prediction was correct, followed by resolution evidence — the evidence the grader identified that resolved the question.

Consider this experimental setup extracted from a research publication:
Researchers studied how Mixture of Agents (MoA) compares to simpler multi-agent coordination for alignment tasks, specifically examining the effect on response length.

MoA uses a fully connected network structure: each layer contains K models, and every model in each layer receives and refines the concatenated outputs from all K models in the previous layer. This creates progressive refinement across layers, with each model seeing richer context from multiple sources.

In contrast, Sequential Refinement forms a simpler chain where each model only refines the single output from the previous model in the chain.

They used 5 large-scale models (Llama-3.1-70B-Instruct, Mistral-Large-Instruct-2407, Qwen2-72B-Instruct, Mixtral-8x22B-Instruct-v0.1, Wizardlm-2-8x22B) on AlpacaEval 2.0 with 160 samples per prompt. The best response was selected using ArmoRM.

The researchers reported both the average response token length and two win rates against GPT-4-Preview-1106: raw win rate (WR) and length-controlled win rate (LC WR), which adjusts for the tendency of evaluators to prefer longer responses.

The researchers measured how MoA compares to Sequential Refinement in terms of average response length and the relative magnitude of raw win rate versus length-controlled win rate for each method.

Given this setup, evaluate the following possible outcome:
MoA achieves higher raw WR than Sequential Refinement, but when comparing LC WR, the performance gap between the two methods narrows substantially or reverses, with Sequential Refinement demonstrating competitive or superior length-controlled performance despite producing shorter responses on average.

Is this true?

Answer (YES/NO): YES